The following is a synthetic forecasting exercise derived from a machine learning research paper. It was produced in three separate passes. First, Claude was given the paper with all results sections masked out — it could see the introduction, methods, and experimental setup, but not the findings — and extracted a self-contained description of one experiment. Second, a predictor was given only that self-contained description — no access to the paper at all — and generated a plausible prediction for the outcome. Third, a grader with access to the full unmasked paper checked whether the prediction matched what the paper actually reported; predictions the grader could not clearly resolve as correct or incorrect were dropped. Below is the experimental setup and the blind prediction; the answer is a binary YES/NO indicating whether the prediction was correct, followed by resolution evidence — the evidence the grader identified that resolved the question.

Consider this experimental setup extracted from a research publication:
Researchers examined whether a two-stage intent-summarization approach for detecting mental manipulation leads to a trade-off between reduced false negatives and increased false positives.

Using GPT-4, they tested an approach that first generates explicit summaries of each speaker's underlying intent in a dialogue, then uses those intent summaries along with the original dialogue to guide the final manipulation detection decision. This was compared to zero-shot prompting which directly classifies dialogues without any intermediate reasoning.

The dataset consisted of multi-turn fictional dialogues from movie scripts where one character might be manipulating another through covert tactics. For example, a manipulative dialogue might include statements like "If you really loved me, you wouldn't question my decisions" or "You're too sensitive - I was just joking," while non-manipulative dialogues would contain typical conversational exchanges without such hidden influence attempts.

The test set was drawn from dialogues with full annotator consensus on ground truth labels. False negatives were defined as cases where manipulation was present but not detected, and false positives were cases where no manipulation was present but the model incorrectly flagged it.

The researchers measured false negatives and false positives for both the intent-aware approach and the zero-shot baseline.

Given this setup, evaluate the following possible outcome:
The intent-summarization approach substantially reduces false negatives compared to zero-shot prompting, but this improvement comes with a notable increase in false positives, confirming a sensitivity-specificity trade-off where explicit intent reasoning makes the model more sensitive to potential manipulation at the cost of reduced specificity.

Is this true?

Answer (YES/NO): YES